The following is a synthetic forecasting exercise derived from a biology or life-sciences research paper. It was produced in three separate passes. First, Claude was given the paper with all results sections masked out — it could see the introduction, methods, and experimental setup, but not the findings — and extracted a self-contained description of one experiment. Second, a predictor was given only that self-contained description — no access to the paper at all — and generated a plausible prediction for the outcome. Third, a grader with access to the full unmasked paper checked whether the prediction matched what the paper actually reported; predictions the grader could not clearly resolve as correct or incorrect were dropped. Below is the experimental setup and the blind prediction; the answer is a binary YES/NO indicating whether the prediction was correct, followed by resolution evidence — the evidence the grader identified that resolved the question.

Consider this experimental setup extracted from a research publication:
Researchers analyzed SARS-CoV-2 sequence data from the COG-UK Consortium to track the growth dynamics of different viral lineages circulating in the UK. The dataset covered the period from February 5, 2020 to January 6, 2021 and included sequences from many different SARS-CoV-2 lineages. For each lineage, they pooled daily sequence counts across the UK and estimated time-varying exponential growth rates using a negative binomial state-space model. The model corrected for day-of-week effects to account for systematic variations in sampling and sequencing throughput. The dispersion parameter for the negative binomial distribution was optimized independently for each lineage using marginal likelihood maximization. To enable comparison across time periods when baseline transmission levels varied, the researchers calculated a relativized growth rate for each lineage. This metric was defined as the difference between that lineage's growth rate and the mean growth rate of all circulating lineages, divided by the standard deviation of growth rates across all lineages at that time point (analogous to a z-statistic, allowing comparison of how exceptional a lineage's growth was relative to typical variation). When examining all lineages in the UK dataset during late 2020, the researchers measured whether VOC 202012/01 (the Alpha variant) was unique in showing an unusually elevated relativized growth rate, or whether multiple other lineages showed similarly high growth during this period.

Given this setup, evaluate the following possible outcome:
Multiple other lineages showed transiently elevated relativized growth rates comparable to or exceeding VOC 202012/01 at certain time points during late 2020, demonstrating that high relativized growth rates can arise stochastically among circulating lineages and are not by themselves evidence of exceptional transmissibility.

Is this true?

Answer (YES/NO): NO